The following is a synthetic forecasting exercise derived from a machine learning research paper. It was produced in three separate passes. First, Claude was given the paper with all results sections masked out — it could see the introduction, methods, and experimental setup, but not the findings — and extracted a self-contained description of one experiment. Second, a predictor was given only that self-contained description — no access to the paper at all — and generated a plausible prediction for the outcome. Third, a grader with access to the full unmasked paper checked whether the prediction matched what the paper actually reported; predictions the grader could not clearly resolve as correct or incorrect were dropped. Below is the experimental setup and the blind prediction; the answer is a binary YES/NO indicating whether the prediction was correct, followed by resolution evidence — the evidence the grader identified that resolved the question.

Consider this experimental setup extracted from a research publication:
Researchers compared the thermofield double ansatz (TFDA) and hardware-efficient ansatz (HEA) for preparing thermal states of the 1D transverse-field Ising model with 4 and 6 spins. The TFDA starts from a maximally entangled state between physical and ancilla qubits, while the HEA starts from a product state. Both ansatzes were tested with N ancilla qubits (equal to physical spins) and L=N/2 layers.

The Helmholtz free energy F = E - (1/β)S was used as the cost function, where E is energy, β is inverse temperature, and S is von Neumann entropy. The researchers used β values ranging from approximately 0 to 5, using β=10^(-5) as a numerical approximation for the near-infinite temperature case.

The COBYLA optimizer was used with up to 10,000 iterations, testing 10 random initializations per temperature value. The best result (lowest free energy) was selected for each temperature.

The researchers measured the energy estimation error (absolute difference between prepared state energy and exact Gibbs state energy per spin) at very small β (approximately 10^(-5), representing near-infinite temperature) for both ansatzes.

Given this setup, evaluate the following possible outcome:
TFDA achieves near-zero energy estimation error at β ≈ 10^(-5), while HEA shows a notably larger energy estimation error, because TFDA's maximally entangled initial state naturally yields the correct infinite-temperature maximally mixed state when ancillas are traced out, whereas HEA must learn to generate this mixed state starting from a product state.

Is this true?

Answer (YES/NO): YES